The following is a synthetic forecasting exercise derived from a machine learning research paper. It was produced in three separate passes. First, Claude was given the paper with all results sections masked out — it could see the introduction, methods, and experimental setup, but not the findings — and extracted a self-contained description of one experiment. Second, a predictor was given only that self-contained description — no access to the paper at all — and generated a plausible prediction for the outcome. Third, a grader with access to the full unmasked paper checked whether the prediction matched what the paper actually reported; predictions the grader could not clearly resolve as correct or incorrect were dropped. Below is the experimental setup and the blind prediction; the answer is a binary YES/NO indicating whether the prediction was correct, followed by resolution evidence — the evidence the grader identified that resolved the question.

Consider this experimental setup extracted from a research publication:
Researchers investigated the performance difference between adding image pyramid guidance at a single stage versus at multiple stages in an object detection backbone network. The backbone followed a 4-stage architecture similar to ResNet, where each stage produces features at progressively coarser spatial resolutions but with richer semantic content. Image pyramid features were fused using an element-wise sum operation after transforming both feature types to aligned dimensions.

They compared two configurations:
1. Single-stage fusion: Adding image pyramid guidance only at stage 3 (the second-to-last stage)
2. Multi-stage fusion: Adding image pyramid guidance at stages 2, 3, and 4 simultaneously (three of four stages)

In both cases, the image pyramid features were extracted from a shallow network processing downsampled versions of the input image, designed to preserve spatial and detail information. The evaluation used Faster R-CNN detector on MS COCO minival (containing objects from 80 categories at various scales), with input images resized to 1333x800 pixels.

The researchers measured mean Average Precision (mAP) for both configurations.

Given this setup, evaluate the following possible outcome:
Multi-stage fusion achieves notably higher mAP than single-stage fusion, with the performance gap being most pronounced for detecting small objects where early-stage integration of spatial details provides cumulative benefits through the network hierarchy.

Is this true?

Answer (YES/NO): NO